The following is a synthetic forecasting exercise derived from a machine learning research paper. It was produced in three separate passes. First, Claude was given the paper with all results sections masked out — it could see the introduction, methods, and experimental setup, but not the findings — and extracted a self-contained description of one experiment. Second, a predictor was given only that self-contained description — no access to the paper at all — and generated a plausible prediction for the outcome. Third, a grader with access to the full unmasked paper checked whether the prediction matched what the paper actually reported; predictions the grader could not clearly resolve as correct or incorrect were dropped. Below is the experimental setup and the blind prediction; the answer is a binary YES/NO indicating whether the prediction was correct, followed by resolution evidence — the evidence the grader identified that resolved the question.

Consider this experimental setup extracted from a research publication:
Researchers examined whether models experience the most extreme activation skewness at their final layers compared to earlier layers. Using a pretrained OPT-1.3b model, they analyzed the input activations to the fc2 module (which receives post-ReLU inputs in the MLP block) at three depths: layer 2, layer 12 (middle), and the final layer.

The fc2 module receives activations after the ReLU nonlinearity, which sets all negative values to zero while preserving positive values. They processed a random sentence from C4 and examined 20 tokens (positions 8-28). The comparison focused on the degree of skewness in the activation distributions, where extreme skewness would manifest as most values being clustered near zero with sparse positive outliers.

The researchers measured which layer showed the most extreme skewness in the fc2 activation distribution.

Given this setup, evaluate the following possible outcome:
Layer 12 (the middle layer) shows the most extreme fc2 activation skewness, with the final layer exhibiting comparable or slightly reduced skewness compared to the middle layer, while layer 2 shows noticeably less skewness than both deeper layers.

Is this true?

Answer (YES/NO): NO